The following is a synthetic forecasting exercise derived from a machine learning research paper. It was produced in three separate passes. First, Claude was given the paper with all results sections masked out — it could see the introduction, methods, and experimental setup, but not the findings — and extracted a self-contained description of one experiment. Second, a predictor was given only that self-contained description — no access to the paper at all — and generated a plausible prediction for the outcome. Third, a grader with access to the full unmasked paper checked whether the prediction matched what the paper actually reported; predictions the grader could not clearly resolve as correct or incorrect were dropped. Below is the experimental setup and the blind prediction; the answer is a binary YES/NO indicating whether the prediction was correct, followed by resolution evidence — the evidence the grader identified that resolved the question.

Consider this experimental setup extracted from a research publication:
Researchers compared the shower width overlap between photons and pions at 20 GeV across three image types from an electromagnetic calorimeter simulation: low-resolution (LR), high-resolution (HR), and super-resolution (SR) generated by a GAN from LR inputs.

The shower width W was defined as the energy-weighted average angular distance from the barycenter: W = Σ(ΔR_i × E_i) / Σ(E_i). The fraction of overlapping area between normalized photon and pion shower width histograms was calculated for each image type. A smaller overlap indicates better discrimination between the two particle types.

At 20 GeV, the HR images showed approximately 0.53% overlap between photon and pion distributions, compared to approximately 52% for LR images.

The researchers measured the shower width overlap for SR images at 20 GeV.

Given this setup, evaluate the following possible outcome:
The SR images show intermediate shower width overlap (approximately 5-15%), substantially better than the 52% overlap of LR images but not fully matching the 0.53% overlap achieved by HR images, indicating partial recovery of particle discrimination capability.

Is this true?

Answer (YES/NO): NO